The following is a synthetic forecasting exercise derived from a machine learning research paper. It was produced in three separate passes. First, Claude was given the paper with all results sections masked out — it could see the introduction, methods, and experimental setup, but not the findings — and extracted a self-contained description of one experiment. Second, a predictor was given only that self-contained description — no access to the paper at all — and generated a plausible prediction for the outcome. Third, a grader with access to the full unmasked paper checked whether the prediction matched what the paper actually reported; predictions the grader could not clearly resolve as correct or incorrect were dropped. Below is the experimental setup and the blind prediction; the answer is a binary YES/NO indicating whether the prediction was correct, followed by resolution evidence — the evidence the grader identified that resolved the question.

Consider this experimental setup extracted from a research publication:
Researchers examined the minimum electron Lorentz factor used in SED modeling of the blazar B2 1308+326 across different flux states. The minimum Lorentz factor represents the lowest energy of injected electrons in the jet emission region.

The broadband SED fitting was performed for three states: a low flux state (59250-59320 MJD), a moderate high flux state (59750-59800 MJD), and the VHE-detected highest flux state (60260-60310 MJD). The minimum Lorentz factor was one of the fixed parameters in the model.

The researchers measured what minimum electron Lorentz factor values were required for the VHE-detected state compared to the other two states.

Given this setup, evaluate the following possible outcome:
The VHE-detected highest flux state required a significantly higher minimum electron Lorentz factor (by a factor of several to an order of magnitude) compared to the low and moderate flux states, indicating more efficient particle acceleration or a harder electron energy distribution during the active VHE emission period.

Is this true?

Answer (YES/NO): YES